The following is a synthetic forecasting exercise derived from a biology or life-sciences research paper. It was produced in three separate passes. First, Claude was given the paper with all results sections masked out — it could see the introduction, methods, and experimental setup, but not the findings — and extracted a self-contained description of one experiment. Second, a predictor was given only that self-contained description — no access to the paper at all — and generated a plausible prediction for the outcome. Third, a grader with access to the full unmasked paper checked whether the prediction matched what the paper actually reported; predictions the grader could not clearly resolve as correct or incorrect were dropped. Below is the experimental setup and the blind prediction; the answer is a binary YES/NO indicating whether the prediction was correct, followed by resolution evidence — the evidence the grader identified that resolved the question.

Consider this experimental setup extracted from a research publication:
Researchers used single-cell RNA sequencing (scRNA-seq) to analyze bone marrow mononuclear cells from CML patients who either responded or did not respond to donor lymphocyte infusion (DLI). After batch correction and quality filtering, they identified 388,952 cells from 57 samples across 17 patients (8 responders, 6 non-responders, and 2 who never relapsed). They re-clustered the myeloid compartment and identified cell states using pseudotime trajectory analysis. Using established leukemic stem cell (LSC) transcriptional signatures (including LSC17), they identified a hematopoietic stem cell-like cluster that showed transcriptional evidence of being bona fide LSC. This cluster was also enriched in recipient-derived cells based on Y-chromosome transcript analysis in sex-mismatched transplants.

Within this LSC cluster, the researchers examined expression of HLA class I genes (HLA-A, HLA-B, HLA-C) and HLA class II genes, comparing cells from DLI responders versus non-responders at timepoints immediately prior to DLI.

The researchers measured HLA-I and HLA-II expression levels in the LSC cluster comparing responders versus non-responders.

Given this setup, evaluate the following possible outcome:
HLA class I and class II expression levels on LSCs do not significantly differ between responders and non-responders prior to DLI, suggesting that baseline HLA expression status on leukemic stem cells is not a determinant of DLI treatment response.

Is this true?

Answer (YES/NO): NO